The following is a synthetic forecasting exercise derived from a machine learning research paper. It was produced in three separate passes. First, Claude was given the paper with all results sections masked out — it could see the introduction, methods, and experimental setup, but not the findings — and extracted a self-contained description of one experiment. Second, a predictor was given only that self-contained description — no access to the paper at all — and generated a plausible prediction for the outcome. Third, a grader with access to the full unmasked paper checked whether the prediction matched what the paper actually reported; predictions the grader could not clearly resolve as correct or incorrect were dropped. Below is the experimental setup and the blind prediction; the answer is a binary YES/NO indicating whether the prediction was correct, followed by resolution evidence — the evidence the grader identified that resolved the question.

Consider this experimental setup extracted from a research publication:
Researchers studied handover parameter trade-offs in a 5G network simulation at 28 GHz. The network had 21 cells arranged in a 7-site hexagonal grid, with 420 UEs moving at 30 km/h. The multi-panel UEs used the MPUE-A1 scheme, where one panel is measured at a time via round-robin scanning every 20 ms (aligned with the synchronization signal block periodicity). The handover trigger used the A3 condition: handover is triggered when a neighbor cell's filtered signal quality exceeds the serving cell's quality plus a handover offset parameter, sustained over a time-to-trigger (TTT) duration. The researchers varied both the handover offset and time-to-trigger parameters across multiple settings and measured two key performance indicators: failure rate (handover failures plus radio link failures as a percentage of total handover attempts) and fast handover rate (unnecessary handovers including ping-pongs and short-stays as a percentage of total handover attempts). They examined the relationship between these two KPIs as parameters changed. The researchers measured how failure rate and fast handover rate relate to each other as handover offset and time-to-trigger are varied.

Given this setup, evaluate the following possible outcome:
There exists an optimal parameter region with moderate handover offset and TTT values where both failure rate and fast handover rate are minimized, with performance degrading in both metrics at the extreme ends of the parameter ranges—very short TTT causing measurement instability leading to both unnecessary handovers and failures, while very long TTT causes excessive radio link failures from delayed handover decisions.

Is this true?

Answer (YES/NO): NO